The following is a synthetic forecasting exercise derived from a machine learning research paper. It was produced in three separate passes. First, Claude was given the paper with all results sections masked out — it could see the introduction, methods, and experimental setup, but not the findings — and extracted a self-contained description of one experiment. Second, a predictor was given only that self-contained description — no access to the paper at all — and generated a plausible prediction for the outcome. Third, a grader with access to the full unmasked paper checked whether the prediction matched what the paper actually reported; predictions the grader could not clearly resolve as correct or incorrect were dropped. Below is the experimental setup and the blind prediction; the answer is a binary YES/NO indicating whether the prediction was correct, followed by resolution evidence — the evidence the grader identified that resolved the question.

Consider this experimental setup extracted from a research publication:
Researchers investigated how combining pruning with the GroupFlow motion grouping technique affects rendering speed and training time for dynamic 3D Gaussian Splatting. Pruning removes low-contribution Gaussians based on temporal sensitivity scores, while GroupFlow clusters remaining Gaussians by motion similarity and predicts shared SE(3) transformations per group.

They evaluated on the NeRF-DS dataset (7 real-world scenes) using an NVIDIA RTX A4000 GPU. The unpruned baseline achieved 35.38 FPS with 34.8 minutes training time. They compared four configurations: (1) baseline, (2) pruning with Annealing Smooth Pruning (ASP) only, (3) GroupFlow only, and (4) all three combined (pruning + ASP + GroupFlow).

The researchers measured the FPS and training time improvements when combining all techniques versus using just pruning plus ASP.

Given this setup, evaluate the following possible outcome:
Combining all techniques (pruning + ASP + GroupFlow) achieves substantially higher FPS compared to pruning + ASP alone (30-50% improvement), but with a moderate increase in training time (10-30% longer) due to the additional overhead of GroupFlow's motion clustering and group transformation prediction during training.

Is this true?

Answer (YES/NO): NO